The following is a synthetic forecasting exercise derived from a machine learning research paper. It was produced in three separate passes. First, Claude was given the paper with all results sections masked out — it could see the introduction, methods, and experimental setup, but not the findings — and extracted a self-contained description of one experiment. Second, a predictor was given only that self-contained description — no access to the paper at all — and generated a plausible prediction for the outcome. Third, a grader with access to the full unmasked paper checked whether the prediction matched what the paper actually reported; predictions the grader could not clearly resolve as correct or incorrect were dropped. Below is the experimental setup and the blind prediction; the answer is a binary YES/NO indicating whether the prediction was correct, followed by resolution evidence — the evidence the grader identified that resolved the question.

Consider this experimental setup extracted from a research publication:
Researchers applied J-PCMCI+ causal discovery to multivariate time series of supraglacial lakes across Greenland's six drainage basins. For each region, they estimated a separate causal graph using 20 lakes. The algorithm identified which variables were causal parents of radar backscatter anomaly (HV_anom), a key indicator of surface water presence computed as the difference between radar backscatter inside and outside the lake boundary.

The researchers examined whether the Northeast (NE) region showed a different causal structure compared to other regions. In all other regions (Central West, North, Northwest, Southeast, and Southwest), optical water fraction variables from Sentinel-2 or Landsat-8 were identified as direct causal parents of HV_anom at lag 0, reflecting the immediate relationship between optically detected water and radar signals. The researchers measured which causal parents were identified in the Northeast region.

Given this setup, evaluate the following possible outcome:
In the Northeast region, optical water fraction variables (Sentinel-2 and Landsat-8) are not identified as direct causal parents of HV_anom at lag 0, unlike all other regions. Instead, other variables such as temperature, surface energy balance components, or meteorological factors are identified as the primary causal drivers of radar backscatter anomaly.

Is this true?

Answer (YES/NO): NO